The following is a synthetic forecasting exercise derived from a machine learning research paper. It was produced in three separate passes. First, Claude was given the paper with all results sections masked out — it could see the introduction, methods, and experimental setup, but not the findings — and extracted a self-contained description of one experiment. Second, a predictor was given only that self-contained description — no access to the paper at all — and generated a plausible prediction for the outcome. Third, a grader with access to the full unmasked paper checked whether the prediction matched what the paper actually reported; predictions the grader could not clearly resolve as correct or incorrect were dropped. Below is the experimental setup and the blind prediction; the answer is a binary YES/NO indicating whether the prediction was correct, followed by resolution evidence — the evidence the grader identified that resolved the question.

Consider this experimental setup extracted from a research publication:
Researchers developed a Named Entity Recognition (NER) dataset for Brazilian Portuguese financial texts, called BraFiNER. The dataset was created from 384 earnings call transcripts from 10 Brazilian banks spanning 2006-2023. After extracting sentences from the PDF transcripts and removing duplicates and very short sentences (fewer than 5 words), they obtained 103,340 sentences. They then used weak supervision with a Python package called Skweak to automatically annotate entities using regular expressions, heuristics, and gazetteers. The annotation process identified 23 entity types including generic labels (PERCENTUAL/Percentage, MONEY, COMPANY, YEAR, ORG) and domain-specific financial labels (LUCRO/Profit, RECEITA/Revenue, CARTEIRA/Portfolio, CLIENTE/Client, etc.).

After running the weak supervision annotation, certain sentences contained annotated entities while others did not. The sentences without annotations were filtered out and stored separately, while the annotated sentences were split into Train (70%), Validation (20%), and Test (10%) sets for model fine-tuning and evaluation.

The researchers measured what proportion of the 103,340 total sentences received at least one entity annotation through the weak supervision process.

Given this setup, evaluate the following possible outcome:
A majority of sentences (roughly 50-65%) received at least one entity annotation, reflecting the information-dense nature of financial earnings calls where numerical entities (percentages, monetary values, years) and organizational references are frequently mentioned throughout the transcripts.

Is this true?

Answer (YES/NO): YES